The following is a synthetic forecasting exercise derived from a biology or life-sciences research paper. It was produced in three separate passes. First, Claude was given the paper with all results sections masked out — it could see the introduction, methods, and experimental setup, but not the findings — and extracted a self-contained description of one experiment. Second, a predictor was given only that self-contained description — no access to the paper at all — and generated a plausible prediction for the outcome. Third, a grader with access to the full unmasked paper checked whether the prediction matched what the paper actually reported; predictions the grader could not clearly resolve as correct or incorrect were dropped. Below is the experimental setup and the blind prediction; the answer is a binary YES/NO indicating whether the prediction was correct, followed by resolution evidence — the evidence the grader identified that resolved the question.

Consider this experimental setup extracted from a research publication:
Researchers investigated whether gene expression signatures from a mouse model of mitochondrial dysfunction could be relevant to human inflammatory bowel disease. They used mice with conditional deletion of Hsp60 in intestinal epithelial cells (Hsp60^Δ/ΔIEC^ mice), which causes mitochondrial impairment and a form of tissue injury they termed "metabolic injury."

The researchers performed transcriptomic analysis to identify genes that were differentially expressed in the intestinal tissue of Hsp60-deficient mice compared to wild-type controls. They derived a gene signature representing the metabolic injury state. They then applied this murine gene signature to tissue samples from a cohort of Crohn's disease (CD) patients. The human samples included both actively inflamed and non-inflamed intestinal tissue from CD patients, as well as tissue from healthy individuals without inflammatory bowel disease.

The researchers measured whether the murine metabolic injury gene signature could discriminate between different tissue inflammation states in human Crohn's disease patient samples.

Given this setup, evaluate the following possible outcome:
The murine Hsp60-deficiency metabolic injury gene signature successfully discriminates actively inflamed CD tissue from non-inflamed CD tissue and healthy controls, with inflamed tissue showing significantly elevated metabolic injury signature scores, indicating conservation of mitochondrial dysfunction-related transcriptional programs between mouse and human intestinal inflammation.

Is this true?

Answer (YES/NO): NO